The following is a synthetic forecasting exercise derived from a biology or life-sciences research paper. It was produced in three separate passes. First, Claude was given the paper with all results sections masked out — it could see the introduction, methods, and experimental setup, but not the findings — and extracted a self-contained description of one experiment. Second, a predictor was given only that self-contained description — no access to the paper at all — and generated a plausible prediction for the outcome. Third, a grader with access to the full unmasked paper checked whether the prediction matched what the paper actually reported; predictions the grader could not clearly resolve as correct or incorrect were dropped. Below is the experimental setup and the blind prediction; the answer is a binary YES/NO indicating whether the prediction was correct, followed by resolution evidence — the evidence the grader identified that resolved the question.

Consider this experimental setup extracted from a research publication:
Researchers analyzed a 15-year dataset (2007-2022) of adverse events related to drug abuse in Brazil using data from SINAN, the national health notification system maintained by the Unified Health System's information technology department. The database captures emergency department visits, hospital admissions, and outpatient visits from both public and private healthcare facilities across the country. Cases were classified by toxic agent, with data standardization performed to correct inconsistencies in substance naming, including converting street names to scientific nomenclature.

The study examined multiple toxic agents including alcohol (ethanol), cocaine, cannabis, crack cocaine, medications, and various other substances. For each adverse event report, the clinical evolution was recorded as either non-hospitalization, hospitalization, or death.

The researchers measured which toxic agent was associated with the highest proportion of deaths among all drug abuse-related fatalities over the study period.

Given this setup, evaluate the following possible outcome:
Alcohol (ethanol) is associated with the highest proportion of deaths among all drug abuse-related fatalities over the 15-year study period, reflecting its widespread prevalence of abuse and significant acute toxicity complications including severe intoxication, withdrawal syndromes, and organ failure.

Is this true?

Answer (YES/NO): NO